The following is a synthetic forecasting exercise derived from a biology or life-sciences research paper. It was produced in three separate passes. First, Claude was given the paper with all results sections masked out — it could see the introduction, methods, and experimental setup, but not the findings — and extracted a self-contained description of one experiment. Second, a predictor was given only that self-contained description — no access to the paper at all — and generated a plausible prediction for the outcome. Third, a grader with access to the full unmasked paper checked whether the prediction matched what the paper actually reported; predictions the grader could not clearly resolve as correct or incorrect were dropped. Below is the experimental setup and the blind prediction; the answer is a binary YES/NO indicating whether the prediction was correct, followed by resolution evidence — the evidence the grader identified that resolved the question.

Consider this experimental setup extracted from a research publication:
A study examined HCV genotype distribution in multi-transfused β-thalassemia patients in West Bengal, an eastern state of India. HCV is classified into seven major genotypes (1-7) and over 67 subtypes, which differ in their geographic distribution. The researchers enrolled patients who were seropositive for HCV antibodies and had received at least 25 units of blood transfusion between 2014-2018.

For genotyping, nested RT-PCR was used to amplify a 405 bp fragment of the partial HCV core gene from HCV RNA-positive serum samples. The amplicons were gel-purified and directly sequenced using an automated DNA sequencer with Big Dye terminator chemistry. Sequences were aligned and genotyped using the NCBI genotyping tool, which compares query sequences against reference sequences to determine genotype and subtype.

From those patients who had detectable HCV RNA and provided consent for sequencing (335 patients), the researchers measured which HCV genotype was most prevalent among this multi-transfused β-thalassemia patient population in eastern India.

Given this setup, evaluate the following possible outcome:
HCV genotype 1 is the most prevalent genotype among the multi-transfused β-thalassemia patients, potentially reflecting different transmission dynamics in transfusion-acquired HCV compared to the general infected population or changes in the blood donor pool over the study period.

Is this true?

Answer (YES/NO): NO